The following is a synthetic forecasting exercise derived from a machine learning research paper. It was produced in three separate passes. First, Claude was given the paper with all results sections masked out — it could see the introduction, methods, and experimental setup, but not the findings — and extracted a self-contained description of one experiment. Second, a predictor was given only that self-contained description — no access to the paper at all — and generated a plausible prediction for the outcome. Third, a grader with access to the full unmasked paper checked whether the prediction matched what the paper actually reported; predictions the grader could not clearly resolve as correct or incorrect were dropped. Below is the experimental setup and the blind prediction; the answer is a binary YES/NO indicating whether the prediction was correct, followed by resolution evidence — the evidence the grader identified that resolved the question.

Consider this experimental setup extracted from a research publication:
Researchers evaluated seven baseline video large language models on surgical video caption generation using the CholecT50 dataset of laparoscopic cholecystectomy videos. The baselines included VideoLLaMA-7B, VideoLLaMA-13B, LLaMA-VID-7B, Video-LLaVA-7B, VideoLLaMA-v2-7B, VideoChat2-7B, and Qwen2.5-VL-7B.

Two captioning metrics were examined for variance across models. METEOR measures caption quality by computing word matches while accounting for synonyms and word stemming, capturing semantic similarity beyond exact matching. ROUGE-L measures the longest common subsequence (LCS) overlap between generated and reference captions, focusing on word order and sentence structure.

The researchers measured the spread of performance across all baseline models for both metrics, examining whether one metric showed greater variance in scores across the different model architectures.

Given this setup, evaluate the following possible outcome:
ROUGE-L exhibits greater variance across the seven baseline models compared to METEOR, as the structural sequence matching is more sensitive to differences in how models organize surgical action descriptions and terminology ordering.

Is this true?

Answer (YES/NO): NO